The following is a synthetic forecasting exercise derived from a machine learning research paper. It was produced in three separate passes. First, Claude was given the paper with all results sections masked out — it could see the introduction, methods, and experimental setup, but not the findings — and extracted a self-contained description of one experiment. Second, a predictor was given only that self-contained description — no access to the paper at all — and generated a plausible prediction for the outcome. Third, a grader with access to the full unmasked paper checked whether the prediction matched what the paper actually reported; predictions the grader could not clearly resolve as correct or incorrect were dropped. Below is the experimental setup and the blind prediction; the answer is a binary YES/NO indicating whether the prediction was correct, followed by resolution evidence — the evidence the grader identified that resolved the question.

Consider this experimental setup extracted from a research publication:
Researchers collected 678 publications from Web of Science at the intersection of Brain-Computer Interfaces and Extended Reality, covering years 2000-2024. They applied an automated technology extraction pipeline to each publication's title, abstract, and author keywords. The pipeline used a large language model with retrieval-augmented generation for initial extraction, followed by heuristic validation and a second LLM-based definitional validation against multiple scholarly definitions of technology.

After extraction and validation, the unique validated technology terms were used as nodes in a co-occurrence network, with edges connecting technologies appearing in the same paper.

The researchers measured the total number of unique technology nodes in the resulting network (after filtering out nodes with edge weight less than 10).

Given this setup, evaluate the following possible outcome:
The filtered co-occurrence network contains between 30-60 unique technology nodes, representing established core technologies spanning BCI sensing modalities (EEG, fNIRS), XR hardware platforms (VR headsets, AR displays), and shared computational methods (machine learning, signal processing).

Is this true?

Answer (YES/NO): NO